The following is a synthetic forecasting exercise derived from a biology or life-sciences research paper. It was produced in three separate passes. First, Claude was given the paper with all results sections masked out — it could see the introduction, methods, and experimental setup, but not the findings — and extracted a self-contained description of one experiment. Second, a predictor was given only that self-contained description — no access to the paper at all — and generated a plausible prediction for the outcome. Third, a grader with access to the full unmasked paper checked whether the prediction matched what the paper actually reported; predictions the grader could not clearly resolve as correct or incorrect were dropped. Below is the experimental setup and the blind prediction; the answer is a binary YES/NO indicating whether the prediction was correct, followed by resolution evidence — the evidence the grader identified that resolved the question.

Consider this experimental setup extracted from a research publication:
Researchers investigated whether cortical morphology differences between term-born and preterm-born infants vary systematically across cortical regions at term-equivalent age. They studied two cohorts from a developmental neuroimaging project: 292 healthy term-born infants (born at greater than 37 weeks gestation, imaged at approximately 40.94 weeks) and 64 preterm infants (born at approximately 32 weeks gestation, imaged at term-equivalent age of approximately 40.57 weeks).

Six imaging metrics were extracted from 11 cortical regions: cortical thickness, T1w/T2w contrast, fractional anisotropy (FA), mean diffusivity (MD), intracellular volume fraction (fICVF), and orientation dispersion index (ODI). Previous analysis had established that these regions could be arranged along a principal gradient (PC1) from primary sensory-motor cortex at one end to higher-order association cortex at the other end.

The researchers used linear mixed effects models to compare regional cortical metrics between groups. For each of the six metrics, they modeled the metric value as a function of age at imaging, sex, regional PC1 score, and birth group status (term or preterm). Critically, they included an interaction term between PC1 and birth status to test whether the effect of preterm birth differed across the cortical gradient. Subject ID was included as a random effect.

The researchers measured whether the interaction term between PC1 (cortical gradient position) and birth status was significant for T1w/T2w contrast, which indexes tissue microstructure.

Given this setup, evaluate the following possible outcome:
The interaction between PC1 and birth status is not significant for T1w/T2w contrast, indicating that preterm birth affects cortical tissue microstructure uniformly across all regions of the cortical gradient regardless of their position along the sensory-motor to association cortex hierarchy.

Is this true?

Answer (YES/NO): NO